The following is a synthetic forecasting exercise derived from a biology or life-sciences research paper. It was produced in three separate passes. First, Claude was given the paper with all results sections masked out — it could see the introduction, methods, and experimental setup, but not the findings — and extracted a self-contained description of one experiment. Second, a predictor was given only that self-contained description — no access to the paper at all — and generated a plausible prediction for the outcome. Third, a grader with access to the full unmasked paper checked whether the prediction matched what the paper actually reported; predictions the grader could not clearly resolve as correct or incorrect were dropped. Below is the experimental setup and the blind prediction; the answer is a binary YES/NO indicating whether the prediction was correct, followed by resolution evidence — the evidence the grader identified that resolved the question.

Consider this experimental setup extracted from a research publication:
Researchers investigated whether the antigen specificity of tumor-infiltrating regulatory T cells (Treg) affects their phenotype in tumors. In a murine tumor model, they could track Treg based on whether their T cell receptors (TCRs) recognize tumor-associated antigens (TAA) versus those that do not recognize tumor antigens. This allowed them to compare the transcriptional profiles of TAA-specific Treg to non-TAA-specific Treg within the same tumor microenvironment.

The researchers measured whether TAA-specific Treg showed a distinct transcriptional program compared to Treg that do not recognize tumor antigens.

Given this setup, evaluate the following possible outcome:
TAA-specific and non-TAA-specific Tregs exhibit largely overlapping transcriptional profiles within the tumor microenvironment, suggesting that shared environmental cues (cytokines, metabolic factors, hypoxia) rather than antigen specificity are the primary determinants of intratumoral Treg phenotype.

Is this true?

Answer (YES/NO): NO